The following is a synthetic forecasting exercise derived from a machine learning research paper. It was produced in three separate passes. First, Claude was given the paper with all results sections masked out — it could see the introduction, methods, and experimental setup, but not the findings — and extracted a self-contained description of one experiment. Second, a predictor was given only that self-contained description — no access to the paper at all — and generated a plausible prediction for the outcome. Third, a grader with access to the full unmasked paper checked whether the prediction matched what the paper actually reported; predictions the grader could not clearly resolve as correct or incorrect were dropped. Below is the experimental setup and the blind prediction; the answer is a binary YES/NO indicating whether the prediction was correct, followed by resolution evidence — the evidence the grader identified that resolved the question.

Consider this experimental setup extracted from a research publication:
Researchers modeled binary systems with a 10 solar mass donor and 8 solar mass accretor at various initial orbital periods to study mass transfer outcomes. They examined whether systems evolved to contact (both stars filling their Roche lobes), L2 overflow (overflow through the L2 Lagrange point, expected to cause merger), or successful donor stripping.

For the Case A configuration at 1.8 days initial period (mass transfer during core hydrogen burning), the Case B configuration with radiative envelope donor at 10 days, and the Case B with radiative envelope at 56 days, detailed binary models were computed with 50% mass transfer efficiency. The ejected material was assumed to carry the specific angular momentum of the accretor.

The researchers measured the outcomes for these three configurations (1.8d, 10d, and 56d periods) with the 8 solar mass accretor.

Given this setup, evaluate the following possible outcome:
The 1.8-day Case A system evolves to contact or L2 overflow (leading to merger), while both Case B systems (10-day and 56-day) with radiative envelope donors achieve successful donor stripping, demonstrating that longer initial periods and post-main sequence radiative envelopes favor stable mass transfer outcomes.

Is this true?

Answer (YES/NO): NO